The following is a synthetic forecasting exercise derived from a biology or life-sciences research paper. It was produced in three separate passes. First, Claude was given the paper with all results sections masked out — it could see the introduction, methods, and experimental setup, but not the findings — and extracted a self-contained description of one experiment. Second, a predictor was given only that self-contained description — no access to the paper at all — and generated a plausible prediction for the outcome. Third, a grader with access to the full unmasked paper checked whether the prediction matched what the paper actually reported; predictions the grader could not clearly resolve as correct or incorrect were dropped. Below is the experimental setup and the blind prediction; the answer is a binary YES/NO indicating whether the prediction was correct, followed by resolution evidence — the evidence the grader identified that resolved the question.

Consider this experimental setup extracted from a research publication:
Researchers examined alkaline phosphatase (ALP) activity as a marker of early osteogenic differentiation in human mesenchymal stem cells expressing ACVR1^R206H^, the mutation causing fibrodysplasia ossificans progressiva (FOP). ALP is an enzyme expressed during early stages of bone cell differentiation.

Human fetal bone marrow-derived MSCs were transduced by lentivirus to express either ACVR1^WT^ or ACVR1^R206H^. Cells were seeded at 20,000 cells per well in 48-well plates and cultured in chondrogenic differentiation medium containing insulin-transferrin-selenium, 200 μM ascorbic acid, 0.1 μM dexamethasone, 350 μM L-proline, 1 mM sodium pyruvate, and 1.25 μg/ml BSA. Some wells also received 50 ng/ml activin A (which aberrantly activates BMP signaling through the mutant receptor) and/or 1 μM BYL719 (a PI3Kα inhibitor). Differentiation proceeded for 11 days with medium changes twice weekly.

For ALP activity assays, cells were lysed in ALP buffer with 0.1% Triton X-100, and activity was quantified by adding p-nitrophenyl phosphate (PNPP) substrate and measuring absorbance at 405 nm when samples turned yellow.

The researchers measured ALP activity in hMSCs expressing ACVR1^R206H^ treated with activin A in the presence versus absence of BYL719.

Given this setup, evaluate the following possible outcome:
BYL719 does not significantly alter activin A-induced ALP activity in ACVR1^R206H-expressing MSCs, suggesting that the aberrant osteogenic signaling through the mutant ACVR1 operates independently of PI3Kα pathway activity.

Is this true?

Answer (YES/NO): NO